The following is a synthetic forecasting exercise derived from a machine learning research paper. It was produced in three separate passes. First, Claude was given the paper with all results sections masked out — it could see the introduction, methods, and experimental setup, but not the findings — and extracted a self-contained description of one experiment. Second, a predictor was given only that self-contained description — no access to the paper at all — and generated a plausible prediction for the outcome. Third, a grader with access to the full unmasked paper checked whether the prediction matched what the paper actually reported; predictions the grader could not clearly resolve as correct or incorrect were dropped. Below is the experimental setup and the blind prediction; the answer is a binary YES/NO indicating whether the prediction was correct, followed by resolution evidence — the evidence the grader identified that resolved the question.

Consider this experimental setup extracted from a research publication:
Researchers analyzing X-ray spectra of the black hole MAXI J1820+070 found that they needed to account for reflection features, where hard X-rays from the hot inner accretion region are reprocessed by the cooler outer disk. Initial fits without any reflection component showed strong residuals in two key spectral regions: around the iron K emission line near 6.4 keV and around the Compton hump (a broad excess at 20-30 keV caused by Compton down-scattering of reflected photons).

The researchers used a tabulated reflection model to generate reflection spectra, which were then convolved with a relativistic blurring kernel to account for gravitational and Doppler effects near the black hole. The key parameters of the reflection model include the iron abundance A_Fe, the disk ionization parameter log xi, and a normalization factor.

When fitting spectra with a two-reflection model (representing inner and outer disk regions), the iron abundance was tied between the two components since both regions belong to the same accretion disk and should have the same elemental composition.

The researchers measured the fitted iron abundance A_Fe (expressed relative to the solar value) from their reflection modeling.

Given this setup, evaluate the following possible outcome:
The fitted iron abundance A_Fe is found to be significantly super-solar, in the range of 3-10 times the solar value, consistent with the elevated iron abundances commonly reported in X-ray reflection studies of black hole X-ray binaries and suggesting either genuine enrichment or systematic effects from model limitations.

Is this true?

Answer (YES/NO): NO